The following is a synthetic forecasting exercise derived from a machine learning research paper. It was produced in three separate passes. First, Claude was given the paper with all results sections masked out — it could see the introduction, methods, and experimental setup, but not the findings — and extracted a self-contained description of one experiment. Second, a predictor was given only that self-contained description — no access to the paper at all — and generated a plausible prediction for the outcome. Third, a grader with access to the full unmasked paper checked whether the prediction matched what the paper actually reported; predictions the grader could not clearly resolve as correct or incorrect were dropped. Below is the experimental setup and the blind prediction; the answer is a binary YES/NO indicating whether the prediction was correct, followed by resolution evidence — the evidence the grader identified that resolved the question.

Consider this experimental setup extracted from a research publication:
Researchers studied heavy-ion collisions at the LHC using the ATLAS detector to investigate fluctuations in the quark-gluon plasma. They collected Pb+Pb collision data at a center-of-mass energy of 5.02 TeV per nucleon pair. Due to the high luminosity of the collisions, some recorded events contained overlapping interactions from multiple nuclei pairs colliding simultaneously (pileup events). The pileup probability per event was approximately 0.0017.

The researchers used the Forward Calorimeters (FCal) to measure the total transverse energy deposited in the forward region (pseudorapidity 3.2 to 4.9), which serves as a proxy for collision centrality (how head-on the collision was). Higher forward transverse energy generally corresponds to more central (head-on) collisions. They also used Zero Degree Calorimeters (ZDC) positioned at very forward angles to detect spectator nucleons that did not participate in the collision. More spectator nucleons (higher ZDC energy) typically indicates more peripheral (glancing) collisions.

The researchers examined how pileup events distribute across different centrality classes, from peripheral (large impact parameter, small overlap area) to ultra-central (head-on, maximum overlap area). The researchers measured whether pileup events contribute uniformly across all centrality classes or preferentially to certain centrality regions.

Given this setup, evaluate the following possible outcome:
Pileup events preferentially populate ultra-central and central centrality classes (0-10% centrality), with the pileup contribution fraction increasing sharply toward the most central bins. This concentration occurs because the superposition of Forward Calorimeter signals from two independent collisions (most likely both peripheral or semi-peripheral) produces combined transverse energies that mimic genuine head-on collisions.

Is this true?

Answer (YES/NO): NO